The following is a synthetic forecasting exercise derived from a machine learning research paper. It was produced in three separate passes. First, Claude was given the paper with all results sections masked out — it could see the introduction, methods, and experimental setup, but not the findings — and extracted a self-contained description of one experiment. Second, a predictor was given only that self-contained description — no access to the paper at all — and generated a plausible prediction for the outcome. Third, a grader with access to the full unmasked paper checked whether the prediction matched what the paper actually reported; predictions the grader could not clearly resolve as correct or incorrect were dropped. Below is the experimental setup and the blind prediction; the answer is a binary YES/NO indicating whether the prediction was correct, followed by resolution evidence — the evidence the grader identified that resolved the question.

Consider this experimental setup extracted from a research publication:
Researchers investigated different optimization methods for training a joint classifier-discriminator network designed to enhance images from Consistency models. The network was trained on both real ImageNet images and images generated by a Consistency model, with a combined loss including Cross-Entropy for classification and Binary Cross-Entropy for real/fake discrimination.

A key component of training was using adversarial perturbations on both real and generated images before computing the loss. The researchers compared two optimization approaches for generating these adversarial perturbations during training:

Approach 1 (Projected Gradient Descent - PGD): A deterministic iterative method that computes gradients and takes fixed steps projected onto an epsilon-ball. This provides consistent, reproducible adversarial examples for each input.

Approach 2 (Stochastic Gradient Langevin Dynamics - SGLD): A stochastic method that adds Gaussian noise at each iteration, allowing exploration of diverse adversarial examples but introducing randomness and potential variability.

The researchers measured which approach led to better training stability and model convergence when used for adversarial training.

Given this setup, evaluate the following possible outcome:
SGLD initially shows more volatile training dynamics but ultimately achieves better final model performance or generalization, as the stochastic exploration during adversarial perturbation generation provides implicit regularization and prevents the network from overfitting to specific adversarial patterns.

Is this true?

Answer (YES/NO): NO